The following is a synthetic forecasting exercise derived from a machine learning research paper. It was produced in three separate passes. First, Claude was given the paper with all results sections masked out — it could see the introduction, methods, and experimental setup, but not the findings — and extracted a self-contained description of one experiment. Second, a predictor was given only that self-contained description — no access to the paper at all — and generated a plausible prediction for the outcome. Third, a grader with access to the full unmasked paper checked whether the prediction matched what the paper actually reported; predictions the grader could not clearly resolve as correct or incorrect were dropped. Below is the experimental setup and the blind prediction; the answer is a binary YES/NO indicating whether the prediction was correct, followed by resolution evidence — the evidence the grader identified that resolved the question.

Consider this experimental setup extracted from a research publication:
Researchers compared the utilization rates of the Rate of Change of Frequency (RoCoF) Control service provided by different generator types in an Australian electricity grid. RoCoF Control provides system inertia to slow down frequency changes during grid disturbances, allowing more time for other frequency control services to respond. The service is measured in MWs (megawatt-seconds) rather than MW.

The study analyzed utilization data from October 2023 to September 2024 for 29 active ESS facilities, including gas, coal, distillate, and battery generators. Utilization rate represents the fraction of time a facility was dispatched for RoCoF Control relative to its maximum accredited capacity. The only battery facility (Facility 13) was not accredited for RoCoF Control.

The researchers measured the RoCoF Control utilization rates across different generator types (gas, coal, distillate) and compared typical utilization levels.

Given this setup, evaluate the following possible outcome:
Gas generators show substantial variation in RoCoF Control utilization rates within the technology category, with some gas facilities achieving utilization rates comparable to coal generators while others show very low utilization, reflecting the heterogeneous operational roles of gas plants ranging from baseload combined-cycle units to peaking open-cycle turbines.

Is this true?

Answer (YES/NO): YES